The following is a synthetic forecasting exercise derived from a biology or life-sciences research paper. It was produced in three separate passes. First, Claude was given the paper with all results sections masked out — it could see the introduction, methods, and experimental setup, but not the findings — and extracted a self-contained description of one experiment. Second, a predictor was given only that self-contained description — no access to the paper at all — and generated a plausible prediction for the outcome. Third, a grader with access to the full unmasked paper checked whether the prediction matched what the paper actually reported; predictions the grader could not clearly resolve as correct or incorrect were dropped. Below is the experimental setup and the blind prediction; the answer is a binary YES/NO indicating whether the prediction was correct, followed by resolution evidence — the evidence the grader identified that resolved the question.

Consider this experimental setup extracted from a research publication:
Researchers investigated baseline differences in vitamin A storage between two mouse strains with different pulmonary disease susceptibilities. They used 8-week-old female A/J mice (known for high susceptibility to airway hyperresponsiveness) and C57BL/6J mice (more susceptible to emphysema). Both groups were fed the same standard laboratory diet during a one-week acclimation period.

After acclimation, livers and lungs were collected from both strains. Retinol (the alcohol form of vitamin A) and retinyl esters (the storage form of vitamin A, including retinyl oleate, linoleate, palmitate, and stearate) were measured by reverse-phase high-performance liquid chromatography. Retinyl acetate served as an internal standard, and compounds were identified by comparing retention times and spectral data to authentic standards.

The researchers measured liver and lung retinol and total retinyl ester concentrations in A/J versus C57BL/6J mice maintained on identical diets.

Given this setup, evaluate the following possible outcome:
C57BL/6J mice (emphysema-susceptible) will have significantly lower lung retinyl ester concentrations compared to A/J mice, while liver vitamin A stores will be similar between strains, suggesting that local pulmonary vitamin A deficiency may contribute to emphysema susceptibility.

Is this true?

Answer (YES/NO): NO